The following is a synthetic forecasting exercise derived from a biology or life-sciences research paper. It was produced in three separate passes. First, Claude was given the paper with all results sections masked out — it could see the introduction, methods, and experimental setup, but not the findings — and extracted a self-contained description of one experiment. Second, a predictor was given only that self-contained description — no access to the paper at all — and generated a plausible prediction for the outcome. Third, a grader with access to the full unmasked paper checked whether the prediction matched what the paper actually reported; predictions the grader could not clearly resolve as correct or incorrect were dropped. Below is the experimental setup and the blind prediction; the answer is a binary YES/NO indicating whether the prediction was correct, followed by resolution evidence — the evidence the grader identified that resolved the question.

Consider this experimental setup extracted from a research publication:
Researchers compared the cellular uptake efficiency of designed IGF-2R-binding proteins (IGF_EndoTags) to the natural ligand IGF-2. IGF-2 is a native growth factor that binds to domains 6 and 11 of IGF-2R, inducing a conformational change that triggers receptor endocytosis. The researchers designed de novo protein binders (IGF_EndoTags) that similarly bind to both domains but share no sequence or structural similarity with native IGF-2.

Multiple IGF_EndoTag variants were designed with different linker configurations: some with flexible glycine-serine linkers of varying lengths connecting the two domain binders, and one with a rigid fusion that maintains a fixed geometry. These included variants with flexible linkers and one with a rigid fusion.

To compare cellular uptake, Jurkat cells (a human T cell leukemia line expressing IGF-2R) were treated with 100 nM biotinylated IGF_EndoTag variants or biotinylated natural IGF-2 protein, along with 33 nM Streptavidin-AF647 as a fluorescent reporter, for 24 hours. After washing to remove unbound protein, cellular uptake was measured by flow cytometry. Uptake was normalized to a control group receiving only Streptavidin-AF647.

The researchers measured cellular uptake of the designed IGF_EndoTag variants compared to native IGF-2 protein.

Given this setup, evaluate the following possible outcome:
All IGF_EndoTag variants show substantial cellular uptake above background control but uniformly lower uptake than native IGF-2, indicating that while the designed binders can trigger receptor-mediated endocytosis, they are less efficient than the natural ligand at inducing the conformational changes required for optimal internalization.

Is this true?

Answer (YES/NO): NO